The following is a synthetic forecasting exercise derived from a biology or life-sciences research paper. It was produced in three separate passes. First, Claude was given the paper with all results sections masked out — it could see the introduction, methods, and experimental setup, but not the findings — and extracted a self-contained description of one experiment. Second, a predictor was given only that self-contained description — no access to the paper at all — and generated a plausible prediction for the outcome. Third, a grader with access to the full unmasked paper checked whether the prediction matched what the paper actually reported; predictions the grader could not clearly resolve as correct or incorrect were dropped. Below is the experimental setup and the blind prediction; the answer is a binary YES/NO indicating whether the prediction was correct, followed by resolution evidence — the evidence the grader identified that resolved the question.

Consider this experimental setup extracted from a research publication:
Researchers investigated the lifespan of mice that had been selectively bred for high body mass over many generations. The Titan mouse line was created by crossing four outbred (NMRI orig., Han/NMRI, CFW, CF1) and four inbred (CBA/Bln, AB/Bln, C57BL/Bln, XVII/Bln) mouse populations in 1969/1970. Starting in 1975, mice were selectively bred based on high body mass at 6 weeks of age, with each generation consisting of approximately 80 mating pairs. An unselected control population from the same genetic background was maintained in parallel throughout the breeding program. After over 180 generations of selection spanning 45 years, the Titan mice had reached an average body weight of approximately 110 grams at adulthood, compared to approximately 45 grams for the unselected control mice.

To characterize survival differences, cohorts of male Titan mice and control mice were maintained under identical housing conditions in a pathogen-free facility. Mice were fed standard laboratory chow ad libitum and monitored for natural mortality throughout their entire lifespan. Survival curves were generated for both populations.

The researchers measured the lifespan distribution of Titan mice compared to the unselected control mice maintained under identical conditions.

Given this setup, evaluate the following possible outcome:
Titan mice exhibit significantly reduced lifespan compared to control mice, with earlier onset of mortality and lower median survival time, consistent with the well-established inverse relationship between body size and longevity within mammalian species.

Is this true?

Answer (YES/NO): YES